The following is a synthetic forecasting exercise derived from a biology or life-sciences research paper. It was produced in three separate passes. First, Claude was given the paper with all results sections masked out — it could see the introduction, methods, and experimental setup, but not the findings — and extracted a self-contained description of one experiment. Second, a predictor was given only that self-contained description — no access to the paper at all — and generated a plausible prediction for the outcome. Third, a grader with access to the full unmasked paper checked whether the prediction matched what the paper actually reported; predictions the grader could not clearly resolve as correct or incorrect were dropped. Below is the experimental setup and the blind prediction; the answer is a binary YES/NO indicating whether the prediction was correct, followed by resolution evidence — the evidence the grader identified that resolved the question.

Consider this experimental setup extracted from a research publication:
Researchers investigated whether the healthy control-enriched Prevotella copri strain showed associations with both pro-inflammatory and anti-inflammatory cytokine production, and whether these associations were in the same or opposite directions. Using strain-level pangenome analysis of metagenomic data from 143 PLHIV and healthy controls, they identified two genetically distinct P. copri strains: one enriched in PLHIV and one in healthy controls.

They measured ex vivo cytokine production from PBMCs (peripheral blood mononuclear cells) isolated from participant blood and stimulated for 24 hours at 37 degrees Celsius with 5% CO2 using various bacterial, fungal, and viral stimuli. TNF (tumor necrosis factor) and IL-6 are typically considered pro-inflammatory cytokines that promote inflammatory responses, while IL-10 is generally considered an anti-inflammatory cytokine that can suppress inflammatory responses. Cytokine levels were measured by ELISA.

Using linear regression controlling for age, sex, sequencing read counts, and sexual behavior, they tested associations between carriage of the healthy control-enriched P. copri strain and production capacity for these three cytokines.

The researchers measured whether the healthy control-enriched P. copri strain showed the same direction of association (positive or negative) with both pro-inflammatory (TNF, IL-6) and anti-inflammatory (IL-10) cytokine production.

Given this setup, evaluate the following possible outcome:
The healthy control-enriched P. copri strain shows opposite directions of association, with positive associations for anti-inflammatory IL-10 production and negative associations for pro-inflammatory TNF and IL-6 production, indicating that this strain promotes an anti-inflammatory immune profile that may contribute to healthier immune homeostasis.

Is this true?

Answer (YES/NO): NO